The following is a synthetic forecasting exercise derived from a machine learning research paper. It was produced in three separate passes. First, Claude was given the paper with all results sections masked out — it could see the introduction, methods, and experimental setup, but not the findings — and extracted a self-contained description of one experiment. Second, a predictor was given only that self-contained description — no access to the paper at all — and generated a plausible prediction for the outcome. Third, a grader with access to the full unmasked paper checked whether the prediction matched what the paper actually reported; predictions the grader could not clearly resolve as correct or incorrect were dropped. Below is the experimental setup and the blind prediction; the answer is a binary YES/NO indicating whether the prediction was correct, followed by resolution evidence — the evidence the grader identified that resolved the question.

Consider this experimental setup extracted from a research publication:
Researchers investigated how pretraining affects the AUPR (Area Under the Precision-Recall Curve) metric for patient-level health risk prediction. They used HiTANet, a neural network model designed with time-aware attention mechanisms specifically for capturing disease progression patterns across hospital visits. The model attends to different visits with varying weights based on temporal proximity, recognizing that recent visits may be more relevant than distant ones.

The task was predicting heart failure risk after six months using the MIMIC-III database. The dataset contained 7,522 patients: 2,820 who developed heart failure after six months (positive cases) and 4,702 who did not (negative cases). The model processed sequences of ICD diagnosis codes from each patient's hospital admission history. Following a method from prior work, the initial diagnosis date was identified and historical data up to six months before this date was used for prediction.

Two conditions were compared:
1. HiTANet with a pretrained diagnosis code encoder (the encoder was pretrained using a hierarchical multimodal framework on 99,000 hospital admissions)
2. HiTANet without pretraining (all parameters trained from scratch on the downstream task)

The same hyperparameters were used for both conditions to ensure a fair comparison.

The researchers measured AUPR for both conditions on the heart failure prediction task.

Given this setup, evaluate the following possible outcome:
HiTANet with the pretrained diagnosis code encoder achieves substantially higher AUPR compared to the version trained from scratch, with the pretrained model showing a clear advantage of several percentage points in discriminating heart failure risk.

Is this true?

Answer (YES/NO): NO